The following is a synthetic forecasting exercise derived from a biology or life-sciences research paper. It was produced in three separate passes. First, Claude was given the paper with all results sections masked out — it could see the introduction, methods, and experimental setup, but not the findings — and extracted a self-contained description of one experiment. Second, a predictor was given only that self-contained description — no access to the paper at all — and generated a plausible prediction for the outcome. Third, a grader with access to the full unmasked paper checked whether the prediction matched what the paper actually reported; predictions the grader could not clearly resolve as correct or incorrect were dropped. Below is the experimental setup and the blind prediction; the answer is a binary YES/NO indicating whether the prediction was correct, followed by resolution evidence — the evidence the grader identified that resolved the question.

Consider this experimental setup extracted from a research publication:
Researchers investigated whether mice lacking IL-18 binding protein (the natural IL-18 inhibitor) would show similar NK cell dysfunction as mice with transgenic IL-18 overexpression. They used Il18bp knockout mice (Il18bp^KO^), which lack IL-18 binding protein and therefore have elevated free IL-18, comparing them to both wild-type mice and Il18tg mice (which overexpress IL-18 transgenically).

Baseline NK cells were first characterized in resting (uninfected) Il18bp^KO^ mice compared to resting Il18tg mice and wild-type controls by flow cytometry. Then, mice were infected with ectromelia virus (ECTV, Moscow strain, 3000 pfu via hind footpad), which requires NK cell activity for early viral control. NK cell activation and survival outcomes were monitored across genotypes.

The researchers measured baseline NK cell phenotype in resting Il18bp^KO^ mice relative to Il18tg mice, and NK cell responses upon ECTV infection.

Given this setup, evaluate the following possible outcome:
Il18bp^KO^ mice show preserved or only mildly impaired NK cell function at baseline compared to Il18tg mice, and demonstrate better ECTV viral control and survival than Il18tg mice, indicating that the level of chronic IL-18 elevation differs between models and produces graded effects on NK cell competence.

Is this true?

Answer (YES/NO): NO